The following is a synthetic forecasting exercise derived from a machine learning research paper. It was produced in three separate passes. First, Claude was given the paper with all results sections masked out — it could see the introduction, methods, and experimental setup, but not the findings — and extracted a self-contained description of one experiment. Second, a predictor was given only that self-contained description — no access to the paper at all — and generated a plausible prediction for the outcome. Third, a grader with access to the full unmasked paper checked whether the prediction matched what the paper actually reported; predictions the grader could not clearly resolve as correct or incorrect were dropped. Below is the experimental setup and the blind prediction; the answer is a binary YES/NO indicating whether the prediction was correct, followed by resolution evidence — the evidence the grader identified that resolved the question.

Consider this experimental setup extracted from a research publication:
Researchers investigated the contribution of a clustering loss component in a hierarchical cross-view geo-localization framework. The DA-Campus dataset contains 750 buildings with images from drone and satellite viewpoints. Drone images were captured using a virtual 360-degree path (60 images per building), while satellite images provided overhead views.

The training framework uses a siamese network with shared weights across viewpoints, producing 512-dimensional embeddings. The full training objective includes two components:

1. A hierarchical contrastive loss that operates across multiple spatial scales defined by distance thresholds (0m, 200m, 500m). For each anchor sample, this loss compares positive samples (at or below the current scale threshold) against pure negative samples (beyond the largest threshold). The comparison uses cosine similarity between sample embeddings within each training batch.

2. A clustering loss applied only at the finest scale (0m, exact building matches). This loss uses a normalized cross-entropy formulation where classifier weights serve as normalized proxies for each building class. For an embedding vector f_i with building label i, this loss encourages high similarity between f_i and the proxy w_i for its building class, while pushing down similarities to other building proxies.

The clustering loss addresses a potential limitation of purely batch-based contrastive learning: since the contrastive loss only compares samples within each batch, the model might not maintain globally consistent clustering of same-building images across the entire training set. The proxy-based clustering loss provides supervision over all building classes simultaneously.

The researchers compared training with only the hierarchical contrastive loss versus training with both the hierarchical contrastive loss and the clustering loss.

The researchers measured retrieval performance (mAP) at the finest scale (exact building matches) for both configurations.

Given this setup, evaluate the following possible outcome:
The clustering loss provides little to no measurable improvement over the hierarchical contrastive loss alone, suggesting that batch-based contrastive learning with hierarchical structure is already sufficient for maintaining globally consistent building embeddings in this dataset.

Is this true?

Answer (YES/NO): YES